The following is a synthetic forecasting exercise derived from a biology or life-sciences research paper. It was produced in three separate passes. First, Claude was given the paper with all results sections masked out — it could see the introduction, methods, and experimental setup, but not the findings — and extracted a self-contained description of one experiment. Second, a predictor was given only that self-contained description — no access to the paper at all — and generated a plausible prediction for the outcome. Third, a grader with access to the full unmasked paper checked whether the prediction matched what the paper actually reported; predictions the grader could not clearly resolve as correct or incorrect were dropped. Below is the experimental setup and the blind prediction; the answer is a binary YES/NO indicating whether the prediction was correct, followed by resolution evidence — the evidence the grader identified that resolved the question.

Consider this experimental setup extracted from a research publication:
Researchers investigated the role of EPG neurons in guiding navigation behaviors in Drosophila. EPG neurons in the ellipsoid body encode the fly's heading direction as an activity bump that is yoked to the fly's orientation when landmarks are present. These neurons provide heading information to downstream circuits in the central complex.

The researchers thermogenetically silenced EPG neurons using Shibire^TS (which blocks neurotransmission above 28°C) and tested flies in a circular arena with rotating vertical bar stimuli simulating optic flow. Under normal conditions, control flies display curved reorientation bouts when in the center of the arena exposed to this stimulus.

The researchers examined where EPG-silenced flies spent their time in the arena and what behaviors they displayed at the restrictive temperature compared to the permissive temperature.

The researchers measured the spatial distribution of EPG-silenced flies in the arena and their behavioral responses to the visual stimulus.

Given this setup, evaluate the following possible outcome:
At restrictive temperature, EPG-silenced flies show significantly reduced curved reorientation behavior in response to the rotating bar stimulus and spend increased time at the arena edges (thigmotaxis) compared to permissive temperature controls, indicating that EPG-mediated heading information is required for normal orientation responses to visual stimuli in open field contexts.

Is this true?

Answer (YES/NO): NO